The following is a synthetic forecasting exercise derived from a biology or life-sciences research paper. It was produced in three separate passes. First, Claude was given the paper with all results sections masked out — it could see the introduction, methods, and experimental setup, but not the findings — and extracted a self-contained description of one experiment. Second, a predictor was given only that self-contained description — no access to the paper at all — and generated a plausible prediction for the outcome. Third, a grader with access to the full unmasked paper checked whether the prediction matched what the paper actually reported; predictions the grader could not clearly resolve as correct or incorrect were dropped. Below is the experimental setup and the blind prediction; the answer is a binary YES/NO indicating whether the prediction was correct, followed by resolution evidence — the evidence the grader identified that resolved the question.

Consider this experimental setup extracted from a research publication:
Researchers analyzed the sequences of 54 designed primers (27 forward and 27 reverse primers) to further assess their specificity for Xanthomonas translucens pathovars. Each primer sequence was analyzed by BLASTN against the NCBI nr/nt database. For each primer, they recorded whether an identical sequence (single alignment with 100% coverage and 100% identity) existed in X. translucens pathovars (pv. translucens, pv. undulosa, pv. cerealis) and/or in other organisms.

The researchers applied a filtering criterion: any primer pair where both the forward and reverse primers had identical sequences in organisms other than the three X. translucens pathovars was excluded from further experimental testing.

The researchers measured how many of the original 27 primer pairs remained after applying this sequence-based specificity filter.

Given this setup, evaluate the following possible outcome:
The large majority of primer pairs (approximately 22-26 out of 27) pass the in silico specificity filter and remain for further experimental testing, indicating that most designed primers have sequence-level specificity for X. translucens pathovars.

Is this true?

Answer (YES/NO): YES